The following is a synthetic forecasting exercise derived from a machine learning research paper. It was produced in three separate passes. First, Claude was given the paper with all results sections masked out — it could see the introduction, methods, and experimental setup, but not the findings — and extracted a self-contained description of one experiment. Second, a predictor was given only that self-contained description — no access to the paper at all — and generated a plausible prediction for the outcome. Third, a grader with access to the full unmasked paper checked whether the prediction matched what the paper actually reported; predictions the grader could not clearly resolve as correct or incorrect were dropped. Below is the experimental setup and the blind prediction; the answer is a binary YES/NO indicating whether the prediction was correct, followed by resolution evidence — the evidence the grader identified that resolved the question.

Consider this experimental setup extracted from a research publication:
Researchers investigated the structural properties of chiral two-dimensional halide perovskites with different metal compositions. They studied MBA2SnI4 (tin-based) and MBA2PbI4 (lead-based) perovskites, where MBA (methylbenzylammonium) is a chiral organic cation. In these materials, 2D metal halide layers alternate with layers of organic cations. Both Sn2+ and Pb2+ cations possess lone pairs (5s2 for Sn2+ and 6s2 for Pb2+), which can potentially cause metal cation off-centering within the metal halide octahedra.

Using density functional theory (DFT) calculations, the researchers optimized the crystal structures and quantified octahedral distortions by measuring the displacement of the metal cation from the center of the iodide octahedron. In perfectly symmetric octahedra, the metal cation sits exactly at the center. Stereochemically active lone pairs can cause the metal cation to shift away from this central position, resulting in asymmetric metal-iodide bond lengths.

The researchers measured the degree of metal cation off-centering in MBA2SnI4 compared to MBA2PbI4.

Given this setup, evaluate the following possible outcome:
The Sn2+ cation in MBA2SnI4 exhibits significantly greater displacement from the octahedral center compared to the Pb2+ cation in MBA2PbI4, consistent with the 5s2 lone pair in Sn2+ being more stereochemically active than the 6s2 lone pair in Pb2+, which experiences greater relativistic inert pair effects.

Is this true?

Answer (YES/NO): YES